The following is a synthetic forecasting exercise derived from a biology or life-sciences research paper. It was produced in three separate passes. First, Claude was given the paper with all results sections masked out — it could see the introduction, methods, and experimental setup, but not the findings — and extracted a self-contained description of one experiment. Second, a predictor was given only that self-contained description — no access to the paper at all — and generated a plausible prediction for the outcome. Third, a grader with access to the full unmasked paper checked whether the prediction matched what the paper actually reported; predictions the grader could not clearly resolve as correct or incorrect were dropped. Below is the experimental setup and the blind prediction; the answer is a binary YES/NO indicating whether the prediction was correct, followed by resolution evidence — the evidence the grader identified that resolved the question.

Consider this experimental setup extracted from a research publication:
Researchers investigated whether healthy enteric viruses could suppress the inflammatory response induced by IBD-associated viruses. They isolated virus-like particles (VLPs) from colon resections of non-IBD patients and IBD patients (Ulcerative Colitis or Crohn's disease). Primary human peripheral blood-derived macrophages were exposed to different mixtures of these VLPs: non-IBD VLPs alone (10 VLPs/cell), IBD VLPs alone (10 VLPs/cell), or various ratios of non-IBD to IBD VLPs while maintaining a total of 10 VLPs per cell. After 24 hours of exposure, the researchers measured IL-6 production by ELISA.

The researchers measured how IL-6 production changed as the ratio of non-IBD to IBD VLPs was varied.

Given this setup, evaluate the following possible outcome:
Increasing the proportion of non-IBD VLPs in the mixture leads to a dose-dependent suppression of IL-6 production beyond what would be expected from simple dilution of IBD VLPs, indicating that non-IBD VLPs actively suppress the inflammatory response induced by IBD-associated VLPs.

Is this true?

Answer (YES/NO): YES